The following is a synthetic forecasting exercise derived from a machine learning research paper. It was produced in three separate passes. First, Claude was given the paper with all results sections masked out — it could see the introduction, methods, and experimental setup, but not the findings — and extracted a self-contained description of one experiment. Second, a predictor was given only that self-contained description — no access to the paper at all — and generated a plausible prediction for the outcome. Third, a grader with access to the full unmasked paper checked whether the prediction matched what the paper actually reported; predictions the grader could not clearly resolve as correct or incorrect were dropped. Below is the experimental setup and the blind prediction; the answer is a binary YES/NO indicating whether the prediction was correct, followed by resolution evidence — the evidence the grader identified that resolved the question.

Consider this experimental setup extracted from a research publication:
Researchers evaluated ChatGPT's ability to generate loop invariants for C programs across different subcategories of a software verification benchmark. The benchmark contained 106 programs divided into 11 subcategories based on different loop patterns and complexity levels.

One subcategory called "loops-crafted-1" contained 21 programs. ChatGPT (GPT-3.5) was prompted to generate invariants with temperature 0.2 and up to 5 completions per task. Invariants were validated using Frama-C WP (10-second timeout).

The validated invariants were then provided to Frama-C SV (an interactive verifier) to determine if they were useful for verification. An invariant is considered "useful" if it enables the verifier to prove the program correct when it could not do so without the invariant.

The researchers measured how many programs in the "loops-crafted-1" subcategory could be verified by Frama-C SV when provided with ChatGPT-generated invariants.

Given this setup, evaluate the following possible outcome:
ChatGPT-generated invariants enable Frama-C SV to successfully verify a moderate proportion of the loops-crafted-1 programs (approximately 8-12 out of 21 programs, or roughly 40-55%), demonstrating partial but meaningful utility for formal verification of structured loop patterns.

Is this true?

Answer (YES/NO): NO